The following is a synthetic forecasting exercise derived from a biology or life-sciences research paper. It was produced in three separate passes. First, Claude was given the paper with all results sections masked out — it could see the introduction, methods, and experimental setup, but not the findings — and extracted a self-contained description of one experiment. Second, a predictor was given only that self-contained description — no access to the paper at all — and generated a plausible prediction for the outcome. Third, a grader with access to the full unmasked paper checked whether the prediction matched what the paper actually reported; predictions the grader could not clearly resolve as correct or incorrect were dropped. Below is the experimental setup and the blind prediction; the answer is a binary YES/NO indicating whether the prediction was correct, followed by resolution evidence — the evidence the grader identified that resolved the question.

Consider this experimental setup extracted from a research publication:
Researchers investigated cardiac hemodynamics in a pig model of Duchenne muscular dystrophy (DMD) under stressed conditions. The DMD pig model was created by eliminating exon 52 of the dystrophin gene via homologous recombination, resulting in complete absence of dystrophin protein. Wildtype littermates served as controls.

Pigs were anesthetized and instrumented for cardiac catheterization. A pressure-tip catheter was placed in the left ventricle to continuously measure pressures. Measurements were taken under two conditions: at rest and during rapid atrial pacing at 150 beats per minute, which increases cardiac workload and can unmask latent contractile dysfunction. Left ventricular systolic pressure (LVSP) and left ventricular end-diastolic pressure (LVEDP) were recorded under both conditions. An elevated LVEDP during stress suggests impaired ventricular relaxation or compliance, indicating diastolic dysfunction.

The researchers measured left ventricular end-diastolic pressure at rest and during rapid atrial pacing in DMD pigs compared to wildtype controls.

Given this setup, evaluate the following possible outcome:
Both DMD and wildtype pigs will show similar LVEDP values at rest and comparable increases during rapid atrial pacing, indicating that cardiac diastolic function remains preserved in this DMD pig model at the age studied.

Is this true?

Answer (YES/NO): NO